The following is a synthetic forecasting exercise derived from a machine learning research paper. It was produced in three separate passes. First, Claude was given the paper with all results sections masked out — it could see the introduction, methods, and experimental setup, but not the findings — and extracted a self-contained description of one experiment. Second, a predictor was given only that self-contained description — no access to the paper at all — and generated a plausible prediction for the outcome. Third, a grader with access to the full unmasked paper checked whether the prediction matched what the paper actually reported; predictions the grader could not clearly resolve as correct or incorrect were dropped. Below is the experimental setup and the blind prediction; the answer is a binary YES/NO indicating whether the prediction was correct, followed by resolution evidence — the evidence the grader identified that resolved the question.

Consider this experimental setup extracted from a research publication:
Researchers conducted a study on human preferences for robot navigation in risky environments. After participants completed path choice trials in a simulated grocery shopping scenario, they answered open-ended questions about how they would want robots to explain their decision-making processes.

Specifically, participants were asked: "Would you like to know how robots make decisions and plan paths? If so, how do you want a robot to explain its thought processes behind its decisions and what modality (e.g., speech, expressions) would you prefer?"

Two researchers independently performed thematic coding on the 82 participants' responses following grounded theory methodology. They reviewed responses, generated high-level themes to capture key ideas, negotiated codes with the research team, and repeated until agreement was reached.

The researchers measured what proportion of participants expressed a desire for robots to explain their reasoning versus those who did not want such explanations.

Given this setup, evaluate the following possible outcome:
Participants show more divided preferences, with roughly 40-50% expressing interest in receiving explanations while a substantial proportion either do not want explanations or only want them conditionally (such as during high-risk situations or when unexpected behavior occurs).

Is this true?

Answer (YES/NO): NO